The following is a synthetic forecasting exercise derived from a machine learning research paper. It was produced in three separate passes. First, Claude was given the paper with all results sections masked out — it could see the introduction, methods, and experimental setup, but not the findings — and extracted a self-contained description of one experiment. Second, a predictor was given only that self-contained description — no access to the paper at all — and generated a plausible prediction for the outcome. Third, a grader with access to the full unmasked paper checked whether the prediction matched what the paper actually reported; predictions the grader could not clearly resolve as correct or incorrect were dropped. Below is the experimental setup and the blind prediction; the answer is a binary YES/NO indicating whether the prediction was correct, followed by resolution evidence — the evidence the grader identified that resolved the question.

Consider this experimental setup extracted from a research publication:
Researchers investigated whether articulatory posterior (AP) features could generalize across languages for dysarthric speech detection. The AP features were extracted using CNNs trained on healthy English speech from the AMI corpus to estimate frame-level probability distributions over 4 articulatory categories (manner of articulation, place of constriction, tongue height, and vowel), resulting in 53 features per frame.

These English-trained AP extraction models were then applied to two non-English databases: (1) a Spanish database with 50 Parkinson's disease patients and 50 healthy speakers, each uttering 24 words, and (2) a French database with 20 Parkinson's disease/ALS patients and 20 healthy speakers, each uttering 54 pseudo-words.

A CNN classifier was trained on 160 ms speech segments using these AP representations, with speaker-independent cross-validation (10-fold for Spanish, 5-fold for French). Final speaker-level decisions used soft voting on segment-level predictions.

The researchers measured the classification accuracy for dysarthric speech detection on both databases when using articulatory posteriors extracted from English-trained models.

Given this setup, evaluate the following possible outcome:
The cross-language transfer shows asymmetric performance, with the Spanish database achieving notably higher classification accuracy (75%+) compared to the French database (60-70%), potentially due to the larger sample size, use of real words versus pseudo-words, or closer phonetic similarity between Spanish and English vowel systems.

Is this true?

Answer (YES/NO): NO